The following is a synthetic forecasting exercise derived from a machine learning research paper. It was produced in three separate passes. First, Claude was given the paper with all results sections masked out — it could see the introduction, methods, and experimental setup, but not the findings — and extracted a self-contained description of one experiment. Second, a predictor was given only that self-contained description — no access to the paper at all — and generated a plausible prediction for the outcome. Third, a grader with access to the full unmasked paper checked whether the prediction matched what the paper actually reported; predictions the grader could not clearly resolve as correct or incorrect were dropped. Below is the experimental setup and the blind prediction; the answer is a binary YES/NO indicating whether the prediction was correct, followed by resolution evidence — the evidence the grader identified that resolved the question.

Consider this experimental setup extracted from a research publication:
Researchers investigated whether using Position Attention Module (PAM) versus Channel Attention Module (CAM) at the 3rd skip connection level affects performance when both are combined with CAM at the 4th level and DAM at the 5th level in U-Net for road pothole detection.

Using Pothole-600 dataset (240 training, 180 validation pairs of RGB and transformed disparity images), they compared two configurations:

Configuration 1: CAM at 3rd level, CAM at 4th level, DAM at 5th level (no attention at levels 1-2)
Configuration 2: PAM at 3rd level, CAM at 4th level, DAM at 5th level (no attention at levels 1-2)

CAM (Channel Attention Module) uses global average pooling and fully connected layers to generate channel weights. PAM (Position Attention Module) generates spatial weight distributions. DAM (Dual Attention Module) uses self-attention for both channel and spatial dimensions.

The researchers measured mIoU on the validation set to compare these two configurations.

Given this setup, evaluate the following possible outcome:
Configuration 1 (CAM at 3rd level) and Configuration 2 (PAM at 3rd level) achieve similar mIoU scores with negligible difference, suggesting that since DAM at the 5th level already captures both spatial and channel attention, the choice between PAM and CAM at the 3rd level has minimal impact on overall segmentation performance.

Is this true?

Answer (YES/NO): NO